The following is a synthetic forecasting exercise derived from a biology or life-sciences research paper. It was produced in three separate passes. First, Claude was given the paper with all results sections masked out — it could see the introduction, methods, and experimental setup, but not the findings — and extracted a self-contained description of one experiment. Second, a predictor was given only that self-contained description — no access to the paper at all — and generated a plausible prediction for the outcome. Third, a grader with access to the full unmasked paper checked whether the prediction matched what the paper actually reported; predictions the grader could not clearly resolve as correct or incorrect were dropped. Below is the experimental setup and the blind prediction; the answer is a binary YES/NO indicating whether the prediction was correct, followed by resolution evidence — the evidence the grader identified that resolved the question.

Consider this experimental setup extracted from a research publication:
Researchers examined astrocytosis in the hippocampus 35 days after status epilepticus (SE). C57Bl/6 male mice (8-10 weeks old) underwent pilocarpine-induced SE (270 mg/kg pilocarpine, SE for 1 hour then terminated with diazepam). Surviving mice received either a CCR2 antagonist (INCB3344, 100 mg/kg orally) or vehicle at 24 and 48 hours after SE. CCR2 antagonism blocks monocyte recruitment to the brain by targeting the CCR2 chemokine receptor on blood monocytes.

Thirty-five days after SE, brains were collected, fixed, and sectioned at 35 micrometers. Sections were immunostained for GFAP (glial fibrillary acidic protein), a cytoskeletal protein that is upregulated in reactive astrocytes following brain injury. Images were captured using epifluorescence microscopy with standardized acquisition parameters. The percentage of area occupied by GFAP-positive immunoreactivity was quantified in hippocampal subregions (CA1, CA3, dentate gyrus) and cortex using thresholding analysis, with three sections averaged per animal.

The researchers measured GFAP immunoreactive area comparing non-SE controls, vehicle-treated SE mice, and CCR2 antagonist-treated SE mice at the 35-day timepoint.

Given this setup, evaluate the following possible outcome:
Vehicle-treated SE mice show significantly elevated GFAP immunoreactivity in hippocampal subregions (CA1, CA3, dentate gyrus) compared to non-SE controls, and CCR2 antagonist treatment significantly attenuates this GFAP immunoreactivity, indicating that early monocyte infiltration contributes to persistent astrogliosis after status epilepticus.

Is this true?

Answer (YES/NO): NO